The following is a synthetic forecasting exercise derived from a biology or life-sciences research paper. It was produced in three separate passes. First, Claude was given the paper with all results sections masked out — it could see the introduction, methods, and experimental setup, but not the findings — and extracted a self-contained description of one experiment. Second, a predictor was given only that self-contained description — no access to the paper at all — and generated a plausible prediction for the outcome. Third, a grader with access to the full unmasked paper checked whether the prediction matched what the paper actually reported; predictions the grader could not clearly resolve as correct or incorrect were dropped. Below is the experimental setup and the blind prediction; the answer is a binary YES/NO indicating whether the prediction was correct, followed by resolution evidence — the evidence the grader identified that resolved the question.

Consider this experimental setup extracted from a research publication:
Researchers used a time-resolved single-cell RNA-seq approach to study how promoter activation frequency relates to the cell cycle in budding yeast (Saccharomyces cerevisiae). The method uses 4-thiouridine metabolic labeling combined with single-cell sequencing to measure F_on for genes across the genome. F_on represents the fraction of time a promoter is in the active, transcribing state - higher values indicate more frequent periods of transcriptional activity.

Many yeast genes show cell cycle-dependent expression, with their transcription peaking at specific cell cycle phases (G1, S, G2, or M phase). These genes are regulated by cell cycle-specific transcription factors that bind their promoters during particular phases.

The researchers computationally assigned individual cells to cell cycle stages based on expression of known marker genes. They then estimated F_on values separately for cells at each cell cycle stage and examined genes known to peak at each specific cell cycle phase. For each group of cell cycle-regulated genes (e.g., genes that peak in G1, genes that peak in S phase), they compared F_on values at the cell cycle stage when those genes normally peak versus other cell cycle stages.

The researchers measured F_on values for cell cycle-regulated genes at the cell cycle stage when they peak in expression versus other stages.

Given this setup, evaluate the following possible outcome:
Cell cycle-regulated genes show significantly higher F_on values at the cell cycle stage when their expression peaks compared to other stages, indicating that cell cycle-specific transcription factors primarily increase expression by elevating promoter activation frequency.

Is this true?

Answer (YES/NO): YES